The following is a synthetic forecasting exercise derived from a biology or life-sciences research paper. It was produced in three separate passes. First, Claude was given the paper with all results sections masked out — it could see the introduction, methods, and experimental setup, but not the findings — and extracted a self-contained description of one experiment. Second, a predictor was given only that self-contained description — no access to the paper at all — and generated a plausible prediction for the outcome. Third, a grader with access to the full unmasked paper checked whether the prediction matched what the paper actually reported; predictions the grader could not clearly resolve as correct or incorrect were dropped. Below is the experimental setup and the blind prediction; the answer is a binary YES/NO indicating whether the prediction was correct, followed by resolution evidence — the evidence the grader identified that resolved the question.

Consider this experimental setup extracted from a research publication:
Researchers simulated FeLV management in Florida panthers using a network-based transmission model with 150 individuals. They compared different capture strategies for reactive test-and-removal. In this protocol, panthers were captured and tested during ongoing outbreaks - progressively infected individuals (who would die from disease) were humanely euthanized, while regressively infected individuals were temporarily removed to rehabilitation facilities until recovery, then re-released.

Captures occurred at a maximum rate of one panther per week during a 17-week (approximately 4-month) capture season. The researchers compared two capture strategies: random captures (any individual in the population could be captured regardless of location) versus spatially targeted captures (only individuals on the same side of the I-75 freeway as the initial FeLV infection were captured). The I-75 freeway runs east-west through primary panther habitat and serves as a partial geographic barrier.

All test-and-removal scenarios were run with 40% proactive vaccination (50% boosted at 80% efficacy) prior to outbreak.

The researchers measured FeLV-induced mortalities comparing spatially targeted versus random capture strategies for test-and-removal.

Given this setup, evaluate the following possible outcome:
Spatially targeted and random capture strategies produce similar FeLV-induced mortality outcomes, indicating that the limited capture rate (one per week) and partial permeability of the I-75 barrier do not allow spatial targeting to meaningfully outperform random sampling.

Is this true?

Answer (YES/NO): YES